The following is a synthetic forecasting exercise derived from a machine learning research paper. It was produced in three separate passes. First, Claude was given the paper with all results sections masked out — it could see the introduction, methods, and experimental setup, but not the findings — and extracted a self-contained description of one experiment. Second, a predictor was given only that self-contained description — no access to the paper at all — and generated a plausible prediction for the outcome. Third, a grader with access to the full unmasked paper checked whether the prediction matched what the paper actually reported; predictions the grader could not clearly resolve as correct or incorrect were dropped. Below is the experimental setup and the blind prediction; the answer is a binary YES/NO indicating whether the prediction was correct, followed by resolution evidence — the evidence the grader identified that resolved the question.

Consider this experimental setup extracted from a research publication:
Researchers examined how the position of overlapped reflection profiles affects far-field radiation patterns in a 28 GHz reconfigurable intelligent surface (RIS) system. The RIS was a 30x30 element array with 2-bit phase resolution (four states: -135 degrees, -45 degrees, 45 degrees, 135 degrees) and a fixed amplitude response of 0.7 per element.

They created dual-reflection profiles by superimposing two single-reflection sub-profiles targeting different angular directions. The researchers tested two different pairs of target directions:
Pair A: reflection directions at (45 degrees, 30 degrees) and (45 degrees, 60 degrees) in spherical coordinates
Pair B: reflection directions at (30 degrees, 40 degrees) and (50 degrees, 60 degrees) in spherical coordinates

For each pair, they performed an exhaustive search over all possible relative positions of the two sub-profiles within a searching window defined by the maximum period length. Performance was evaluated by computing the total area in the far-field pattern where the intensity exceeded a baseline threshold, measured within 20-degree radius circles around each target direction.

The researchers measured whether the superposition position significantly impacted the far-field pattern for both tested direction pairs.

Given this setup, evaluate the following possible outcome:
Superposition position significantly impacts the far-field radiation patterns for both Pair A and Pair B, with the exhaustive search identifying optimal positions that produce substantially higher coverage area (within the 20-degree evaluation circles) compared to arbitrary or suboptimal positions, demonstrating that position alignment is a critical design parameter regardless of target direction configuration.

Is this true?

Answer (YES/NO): YES